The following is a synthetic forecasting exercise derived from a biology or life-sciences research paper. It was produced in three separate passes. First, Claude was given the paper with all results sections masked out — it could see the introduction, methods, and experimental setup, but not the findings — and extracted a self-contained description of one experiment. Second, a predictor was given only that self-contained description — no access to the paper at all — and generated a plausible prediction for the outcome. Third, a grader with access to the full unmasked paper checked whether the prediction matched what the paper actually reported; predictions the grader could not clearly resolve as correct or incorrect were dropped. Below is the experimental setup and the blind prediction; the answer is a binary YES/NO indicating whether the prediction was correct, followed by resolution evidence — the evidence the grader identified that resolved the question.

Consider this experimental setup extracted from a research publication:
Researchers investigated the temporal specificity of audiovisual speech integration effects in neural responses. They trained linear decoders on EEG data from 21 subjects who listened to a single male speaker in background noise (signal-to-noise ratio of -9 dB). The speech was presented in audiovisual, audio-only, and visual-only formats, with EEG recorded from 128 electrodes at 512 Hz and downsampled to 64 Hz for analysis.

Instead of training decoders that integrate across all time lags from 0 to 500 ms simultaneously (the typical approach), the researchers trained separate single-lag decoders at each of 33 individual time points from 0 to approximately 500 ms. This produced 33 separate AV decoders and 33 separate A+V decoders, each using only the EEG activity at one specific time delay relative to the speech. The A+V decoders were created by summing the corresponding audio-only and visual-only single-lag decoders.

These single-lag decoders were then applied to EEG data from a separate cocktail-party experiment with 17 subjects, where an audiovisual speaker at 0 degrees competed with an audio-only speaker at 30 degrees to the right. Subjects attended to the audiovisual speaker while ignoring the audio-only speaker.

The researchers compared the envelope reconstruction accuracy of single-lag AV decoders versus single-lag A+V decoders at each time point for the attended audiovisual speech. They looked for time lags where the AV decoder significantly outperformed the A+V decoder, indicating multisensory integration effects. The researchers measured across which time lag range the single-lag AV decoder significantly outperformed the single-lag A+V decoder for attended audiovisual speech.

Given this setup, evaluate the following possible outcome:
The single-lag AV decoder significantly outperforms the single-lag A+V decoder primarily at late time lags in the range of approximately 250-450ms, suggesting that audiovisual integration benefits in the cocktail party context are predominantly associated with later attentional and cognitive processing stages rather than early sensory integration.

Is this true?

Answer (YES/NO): NO